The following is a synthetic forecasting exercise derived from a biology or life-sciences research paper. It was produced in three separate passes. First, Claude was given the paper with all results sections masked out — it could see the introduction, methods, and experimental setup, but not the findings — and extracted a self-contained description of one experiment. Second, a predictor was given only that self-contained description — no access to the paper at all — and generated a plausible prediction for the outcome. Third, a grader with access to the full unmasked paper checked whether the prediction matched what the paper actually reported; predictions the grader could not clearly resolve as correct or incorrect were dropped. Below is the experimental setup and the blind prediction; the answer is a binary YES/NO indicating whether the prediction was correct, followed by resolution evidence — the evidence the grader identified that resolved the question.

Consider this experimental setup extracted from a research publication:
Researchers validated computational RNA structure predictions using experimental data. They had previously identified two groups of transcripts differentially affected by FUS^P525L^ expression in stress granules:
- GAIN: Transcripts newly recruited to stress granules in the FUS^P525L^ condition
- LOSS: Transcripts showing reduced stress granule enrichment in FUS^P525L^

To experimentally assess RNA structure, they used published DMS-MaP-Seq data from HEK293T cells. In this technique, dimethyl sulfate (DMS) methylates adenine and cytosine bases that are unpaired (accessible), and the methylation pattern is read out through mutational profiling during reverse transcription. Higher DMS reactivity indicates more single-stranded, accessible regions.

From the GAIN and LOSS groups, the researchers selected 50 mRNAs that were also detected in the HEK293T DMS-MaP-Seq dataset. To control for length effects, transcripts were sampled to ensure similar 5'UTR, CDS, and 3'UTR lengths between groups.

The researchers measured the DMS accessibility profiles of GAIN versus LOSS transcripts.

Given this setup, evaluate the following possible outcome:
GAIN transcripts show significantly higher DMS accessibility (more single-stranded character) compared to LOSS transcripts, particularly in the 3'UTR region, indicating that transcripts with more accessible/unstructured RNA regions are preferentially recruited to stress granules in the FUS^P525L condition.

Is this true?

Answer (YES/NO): NO